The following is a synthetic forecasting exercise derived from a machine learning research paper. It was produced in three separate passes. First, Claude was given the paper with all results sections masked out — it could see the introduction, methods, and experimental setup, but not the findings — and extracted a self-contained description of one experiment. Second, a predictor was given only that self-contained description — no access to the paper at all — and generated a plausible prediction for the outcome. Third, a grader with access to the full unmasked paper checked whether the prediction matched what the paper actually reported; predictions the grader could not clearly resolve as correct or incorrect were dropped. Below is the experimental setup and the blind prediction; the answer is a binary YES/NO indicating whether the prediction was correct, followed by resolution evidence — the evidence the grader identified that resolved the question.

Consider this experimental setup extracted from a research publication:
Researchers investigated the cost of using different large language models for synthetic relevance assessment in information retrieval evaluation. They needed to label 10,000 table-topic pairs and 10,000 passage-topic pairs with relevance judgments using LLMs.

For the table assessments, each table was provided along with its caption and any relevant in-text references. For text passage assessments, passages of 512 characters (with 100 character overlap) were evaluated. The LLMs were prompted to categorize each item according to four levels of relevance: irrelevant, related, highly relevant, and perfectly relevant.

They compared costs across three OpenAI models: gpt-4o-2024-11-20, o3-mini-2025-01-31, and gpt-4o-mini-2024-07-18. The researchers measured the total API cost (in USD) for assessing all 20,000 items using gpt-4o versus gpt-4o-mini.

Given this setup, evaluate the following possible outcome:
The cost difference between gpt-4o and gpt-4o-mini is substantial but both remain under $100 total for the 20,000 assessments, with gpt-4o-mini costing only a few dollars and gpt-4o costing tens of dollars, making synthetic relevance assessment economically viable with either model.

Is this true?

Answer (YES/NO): YES